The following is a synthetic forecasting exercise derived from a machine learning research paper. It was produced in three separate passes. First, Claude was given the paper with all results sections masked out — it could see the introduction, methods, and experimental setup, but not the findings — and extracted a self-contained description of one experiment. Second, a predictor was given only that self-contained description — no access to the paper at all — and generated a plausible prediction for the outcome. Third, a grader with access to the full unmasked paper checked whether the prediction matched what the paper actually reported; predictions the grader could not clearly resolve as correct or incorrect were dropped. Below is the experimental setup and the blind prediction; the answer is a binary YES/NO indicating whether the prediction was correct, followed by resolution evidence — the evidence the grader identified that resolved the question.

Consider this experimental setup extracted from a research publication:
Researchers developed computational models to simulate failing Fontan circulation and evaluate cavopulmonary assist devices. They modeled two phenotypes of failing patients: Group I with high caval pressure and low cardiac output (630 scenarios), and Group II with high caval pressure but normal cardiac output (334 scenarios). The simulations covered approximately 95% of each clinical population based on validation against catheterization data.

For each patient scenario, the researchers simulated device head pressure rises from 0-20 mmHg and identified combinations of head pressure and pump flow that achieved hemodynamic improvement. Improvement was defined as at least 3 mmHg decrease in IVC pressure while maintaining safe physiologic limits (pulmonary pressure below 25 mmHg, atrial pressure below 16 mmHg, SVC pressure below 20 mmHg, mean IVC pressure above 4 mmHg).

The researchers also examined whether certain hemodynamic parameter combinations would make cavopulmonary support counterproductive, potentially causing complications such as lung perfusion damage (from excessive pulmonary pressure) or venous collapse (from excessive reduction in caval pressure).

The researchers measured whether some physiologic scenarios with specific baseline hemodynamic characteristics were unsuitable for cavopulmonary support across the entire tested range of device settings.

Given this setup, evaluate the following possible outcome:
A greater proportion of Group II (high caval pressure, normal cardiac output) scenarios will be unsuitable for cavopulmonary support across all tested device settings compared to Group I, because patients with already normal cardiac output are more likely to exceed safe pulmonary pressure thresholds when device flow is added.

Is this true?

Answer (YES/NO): NO